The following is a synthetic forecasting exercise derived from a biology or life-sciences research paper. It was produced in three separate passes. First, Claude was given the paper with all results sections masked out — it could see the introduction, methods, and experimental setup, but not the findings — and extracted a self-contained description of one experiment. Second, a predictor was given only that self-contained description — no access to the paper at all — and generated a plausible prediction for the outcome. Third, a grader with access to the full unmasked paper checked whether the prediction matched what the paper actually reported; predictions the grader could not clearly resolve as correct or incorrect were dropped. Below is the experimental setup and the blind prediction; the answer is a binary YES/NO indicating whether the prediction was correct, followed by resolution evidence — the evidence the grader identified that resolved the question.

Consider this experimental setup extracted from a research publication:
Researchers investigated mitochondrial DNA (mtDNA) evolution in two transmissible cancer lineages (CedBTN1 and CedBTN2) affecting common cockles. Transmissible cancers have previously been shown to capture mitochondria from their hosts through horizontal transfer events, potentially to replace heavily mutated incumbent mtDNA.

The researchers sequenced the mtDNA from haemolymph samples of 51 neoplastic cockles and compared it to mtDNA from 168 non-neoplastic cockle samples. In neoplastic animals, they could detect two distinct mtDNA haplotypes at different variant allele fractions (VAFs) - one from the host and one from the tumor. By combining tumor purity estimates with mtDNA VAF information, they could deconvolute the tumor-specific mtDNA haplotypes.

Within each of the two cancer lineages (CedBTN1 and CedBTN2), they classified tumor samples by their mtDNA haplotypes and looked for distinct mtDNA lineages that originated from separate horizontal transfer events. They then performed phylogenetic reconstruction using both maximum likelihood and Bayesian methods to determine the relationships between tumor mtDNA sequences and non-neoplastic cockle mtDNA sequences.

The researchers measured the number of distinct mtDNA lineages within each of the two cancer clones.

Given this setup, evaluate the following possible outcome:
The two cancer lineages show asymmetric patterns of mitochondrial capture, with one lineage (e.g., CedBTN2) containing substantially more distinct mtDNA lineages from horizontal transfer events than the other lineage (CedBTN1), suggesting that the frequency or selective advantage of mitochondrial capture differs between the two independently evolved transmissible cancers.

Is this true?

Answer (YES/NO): NO